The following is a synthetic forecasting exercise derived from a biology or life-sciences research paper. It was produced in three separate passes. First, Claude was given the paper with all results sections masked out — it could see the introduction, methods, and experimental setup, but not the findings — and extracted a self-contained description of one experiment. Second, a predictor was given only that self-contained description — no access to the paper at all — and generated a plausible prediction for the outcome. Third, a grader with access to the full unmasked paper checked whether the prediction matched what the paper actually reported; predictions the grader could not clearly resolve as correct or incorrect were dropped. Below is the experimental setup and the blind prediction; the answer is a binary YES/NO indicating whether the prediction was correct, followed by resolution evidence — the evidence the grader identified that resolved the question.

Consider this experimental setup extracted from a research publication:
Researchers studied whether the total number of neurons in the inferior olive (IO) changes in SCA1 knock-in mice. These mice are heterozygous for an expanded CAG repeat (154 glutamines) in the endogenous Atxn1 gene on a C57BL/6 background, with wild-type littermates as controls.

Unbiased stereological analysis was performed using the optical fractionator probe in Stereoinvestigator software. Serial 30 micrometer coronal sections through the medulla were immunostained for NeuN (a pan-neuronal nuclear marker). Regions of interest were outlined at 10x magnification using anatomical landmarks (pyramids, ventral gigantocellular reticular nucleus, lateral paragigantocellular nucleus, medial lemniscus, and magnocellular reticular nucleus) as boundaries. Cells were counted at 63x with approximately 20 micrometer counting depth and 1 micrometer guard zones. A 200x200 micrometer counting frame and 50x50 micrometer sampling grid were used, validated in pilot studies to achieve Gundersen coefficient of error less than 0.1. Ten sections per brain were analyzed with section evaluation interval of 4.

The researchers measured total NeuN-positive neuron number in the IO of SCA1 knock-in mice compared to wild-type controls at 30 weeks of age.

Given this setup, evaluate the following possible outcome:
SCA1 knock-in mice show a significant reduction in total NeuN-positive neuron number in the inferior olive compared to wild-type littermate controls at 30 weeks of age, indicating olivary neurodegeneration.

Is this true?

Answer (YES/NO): NO